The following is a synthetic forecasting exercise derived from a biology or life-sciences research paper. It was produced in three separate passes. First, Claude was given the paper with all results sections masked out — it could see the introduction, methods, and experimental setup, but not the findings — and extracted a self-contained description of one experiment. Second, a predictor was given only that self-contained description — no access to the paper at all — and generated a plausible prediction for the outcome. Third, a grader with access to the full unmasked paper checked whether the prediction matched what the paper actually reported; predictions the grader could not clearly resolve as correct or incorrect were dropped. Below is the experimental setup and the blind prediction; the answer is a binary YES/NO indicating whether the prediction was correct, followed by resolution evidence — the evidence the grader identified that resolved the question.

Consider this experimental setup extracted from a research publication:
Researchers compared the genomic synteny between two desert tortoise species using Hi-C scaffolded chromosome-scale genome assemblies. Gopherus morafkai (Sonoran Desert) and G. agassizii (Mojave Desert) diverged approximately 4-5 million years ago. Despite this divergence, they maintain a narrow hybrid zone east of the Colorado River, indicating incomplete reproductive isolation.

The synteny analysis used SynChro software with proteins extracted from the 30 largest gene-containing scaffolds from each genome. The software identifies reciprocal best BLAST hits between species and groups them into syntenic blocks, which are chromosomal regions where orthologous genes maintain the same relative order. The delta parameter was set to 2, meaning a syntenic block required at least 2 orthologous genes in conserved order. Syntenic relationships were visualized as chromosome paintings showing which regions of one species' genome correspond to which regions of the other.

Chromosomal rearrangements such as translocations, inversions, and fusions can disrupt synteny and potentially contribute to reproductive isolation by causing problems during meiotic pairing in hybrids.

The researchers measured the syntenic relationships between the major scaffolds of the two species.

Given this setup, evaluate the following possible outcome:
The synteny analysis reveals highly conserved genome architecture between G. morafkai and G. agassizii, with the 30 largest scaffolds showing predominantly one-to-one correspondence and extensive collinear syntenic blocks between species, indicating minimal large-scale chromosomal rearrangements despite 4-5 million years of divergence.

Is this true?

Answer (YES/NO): YES